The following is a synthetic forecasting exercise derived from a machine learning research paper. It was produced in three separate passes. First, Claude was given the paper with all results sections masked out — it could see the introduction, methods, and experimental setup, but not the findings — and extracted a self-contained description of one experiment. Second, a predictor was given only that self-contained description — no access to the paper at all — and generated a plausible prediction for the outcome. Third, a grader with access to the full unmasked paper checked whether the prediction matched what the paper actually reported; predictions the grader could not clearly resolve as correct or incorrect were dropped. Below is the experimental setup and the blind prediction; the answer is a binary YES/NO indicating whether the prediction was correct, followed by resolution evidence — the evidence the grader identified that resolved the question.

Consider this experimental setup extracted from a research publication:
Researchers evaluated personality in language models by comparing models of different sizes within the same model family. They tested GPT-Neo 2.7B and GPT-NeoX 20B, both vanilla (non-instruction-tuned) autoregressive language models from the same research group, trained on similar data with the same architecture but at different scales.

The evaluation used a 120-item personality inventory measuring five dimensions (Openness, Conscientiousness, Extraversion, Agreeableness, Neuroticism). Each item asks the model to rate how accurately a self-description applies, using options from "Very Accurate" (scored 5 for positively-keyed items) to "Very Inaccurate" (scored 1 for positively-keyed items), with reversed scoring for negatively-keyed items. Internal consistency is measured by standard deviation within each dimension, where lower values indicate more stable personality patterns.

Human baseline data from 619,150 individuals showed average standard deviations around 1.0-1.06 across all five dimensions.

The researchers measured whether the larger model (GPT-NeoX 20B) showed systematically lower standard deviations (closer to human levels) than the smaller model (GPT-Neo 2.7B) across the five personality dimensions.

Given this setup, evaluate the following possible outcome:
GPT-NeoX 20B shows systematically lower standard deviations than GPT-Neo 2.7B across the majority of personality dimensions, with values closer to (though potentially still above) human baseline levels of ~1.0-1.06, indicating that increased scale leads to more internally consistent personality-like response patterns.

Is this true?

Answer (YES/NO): YES